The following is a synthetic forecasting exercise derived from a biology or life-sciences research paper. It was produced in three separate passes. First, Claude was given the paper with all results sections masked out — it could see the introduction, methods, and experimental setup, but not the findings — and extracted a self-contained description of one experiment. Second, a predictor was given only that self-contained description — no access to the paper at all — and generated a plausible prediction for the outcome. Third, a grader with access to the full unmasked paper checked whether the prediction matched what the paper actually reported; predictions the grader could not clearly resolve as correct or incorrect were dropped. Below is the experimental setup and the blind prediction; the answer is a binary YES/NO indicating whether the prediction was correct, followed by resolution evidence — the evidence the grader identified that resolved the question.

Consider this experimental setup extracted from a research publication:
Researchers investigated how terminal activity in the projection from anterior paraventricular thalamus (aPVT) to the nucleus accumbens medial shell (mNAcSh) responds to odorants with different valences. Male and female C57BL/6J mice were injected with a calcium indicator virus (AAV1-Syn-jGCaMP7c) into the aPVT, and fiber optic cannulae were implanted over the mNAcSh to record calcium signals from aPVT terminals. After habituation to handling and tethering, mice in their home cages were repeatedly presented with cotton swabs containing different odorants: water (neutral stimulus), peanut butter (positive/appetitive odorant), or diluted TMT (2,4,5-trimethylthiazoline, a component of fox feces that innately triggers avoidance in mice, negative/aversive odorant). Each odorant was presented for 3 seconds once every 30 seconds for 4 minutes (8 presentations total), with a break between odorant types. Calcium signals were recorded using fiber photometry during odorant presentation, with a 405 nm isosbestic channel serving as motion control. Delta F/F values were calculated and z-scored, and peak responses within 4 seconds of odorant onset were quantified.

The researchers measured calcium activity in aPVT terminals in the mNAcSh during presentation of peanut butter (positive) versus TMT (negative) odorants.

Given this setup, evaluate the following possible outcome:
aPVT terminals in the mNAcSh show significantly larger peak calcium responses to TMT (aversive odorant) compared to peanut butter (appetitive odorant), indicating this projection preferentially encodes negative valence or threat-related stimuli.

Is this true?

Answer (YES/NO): NO